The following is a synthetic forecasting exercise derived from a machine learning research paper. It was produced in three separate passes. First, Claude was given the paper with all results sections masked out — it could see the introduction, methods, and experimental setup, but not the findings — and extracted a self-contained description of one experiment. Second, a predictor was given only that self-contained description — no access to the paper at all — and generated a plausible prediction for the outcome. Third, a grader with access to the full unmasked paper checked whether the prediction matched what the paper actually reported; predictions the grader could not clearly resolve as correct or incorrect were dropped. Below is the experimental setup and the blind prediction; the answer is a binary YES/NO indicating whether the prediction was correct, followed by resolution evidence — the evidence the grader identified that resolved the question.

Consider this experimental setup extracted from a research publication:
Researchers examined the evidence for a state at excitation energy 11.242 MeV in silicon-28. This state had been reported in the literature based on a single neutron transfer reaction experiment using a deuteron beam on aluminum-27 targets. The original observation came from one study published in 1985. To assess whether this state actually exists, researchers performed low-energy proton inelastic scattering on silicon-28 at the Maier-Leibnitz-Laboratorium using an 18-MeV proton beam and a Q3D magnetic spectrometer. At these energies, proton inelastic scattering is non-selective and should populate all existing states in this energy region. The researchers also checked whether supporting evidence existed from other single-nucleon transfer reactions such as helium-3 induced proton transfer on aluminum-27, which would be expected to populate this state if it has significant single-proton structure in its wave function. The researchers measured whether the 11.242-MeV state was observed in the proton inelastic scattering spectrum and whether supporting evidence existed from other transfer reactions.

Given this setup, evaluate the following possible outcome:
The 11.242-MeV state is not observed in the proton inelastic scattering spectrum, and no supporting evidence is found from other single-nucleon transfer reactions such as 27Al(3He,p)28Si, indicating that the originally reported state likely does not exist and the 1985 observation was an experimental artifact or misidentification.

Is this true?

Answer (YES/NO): YES